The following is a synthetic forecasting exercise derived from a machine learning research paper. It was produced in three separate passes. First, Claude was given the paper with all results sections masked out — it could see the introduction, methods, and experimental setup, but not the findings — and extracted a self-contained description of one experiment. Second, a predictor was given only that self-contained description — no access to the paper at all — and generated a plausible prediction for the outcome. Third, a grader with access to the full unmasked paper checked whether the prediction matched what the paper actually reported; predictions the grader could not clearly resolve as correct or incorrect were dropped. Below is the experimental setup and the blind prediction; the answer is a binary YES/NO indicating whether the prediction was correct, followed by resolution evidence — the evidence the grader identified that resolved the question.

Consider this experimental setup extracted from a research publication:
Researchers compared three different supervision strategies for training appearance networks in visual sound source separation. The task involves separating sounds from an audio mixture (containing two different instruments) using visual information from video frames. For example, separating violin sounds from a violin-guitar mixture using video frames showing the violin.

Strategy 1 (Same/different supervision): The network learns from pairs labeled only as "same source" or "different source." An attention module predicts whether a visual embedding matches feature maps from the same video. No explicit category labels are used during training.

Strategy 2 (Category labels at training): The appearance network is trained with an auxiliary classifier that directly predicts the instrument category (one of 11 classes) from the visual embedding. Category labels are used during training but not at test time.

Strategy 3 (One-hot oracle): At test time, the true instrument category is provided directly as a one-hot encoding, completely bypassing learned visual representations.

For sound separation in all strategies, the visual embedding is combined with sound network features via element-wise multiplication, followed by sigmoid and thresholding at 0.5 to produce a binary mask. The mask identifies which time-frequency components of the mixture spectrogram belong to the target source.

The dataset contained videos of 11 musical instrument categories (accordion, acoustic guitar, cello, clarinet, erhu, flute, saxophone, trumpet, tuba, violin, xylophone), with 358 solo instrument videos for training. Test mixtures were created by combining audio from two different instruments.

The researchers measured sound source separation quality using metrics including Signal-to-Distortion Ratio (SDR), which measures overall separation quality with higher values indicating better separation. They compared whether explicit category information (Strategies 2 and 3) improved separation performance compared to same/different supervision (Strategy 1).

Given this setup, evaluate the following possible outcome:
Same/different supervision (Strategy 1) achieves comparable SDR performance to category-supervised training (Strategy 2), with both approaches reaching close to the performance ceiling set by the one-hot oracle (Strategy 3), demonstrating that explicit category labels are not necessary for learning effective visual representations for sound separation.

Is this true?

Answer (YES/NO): NO